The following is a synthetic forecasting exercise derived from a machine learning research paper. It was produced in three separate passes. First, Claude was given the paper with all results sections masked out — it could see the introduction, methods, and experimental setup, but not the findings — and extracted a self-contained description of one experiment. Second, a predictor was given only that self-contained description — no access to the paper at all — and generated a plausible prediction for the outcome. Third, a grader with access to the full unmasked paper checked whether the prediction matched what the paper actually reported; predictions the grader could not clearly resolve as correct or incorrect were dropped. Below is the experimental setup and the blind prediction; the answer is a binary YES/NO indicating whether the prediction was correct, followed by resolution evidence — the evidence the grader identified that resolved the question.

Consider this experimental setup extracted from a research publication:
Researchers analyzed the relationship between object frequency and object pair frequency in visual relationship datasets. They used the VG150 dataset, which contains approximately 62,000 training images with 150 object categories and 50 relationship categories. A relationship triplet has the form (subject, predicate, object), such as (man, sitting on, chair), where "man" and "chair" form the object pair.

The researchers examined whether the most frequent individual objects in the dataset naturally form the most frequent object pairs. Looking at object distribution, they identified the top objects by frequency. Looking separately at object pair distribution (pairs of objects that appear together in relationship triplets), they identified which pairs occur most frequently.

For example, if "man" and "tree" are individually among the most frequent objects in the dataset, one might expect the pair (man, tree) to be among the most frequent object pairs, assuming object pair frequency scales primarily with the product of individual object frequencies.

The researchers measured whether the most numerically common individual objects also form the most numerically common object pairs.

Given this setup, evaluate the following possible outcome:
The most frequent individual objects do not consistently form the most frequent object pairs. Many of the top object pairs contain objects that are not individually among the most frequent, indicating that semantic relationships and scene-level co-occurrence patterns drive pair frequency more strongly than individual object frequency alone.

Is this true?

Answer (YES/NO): YES